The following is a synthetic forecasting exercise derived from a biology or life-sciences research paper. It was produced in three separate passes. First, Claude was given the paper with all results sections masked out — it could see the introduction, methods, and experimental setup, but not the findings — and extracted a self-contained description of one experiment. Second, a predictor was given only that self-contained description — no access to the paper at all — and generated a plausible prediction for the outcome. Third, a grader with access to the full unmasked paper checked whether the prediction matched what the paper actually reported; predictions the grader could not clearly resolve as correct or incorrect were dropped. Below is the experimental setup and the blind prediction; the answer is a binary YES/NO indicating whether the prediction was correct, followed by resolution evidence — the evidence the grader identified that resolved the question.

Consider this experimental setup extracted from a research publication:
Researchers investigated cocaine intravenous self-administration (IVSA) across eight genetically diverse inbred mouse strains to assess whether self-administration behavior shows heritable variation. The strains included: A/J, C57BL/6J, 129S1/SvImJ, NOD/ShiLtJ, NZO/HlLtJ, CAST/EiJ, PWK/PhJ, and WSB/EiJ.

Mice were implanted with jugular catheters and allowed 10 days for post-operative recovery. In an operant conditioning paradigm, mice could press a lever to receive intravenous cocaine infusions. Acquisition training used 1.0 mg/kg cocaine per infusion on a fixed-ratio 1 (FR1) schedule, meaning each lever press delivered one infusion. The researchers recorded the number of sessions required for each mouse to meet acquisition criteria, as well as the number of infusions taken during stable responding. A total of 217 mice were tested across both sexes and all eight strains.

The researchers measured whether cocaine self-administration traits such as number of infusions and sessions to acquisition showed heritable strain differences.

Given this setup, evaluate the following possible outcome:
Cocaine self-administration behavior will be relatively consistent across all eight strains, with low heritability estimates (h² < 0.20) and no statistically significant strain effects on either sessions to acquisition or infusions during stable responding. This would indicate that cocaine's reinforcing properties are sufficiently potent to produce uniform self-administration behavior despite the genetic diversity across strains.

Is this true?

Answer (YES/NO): NO